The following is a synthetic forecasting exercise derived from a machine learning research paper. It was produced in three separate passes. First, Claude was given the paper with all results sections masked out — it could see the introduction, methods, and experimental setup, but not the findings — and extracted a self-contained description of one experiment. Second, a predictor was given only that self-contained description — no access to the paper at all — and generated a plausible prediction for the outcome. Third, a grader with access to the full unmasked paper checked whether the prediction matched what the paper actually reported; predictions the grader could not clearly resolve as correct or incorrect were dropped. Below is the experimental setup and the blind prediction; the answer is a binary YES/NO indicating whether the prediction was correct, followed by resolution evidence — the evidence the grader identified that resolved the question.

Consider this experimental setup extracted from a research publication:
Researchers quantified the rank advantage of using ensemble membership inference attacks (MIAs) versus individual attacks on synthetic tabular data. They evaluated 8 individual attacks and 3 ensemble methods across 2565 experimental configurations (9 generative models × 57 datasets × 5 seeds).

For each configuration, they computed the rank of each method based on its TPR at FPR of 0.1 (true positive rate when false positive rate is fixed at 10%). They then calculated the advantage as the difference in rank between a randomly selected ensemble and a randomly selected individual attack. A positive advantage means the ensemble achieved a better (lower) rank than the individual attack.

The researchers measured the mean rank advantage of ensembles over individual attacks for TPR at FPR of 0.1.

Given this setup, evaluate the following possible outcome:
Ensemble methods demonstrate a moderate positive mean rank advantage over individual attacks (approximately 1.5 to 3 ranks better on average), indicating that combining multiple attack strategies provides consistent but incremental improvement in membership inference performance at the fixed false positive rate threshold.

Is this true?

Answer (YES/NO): NO